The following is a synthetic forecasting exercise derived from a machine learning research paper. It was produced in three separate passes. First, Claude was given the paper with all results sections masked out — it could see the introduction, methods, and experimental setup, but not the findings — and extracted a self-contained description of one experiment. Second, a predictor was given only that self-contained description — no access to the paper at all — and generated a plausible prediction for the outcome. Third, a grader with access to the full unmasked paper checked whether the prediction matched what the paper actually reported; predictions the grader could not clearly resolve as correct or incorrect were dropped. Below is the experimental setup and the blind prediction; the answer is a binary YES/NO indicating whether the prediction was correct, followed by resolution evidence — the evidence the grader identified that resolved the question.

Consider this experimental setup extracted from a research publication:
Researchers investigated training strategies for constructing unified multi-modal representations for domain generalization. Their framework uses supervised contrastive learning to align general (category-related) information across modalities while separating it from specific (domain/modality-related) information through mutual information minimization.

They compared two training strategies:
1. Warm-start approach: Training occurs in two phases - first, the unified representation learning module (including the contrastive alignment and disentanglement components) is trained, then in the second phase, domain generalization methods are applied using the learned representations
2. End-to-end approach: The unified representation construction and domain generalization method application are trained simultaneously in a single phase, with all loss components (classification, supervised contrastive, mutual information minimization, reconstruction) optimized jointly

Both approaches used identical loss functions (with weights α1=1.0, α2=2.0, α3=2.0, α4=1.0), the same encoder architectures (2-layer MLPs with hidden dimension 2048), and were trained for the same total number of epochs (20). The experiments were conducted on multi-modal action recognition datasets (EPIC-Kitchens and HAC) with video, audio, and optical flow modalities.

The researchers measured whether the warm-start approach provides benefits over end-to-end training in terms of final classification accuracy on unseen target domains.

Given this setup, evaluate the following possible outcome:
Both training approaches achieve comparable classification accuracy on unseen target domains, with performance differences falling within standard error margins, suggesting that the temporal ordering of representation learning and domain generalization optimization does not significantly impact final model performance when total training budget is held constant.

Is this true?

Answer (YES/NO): YES